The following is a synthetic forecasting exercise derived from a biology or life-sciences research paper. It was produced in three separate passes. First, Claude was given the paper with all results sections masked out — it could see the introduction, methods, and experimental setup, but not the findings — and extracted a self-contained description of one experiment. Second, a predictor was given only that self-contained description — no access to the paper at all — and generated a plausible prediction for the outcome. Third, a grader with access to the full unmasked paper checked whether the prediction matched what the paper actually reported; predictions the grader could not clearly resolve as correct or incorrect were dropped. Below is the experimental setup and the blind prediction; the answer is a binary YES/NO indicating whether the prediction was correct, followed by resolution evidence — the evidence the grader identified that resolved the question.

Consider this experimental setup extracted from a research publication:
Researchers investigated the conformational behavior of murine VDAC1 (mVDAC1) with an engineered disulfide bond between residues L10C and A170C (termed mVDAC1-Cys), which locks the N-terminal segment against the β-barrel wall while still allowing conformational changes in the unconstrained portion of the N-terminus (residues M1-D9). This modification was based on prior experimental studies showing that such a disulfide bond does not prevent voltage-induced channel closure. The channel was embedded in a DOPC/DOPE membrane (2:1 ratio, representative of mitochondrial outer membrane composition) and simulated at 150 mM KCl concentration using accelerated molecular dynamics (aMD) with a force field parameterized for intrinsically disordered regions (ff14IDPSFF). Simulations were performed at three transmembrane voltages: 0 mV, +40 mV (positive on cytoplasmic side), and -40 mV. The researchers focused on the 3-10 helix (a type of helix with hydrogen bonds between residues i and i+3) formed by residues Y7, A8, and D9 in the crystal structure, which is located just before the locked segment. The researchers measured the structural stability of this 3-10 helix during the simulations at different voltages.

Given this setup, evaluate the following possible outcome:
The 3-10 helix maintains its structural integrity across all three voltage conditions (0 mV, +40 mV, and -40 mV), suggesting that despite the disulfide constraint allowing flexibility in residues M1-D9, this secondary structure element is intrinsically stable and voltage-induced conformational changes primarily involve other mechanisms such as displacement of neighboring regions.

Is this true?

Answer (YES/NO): NO